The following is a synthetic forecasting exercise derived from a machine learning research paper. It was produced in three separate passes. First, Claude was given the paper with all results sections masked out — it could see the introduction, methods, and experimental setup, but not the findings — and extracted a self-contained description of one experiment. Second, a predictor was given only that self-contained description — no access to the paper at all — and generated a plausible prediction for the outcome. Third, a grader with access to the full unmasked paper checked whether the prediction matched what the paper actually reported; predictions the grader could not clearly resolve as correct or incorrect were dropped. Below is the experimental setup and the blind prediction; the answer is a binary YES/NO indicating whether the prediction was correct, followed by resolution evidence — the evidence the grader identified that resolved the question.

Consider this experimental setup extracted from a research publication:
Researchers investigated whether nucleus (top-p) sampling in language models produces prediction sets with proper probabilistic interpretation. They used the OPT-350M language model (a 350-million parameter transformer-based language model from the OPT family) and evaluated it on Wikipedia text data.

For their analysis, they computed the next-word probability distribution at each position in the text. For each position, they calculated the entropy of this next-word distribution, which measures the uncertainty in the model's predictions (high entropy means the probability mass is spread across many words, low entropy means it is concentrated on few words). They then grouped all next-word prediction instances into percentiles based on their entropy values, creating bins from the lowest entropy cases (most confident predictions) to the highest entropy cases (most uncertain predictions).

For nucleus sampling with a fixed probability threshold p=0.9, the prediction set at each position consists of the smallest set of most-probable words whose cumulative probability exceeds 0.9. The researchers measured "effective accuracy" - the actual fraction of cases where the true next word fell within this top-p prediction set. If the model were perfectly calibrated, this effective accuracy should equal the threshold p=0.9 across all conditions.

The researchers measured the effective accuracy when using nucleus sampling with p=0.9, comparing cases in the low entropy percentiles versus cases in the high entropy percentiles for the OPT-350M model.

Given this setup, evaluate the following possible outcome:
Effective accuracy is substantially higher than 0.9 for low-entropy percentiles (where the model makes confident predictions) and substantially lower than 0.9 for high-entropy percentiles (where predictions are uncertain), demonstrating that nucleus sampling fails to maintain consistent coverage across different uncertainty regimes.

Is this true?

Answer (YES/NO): NO